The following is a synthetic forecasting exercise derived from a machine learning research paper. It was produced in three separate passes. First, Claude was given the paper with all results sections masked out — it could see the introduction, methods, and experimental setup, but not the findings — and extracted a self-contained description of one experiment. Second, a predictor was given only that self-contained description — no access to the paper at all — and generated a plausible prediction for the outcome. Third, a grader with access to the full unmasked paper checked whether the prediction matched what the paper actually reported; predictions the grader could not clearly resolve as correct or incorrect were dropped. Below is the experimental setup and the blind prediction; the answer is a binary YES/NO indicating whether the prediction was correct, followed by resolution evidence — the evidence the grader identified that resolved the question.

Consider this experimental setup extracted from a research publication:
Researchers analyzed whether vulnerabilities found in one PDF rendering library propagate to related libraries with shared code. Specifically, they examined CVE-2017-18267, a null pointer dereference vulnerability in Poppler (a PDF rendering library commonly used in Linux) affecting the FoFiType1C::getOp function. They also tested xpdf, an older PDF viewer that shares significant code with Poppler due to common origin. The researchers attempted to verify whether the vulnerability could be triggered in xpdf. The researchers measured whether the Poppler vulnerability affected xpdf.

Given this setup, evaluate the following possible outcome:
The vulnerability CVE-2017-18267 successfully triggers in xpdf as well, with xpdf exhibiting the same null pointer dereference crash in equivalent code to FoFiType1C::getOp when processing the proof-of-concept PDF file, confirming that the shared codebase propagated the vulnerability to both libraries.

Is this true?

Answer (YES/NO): YES